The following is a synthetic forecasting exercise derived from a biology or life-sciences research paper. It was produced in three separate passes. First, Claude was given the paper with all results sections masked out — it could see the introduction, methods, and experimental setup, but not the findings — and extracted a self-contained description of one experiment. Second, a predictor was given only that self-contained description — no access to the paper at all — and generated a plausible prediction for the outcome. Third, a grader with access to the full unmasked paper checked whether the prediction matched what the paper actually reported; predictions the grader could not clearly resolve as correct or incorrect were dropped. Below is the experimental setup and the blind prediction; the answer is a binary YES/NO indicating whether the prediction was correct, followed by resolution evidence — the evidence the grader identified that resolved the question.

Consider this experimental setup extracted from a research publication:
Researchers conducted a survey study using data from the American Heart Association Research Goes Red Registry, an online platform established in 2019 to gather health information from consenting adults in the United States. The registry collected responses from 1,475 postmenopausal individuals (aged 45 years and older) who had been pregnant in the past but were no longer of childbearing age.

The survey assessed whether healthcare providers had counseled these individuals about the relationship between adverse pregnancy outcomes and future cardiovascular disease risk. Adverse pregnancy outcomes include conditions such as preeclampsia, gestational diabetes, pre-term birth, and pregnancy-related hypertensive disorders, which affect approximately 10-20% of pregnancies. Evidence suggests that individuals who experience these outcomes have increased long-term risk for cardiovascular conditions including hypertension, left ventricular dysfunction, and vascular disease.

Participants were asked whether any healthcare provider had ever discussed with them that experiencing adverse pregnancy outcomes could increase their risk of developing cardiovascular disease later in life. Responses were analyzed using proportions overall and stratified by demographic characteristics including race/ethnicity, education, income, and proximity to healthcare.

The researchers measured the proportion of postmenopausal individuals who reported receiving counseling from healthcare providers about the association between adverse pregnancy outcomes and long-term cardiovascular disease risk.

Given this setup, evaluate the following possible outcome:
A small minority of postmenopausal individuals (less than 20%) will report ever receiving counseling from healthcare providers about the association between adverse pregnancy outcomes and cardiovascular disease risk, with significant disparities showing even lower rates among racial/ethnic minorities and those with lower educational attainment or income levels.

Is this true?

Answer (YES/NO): NO